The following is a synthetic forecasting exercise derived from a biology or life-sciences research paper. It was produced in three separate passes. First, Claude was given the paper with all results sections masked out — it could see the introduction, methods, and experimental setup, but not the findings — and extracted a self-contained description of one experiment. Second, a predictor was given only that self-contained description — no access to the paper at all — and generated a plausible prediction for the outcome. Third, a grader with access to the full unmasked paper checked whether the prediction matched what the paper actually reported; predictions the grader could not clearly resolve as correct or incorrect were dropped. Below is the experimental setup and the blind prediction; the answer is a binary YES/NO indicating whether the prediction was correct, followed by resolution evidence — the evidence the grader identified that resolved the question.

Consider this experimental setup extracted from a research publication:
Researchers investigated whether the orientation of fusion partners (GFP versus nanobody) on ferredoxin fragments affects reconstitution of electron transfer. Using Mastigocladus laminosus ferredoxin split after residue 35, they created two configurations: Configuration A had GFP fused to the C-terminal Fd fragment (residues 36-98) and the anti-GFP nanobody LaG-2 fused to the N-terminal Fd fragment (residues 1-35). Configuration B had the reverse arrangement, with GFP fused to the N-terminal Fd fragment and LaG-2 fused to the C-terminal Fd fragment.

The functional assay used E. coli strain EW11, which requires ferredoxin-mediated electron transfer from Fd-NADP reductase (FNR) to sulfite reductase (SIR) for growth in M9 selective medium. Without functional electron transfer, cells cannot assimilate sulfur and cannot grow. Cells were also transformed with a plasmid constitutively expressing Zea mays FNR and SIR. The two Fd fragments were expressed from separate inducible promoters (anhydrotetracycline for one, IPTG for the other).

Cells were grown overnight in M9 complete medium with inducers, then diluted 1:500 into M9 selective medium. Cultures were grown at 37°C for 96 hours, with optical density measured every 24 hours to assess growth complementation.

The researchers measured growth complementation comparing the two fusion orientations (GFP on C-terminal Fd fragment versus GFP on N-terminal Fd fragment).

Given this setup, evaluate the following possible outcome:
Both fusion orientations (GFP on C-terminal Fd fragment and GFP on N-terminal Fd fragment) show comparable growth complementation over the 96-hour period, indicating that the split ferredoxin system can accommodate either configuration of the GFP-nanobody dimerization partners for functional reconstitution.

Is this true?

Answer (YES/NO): NO